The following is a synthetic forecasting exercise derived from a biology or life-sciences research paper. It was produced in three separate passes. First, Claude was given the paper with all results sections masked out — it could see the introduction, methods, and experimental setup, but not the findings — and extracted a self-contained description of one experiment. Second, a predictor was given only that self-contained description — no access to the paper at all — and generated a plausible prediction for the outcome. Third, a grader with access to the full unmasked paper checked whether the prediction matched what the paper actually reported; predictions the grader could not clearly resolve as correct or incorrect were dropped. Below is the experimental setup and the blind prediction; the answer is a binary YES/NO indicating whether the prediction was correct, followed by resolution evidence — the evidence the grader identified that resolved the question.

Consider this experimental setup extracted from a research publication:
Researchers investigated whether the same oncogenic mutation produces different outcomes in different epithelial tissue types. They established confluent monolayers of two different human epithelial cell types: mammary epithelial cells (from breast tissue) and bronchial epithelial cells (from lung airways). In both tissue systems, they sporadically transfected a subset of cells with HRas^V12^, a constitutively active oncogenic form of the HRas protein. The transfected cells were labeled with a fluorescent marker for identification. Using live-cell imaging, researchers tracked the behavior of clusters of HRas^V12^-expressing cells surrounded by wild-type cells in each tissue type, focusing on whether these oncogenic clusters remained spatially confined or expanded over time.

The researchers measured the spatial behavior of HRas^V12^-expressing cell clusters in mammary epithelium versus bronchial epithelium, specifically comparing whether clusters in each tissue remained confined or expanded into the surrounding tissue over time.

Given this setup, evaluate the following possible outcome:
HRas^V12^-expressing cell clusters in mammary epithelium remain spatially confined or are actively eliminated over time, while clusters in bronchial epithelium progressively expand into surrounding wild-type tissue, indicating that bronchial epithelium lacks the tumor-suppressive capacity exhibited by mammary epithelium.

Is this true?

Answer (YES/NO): YES